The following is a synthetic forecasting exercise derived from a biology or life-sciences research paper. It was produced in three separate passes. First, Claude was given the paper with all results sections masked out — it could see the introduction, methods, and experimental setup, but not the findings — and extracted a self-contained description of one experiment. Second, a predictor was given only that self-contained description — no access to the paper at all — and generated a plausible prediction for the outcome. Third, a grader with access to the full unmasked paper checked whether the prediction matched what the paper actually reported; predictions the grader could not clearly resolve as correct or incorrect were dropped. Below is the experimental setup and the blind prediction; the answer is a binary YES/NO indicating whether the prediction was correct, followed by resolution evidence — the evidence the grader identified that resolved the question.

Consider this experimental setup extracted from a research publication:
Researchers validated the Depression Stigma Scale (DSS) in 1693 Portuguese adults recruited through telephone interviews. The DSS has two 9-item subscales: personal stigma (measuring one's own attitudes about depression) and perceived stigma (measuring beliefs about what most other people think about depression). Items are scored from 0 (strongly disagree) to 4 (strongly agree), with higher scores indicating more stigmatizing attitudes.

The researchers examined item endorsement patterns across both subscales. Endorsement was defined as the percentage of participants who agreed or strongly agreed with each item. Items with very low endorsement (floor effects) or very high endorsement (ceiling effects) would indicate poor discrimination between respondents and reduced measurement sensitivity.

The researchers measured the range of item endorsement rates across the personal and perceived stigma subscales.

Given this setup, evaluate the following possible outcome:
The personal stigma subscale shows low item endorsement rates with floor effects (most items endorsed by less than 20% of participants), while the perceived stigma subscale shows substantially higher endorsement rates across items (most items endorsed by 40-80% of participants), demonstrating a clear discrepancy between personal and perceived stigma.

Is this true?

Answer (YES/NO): NO